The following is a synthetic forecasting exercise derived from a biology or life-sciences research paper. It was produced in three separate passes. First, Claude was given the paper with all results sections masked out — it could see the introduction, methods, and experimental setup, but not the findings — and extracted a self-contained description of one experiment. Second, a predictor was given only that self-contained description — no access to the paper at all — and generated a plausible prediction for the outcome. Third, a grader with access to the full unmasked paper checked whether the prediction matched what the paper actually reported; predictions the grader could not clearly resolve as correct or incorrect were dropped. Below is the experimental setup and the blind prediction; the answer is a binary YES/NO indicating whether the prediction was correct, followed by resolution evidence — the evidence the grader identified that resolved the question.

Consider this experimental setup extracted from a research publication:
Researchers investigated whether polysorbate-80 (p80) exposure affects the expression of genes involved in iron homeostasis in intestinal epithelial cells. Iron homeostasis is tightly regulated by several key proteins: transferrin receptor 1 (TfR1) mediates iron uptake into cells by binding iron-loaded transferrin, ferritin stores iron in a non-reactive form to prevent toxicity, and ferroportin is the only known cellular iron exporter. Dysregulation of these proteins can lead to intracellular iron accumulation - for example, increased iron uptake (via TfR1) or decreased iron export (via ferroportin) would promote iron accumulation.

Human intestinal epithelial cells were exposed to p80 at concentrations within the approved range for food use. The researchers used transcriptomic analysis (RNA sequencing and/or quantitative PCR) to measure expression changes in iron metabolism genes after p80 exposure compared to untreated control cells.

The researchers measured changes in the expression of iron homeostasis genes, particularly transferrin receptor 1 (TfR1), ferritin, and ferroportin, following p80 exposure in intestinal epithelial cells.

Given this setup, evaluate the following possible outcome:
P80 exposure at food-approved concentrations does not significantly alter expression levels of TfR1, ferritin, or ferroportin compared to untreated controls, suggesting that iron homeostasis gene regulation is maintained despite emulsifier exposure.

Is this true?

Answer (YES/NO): NO